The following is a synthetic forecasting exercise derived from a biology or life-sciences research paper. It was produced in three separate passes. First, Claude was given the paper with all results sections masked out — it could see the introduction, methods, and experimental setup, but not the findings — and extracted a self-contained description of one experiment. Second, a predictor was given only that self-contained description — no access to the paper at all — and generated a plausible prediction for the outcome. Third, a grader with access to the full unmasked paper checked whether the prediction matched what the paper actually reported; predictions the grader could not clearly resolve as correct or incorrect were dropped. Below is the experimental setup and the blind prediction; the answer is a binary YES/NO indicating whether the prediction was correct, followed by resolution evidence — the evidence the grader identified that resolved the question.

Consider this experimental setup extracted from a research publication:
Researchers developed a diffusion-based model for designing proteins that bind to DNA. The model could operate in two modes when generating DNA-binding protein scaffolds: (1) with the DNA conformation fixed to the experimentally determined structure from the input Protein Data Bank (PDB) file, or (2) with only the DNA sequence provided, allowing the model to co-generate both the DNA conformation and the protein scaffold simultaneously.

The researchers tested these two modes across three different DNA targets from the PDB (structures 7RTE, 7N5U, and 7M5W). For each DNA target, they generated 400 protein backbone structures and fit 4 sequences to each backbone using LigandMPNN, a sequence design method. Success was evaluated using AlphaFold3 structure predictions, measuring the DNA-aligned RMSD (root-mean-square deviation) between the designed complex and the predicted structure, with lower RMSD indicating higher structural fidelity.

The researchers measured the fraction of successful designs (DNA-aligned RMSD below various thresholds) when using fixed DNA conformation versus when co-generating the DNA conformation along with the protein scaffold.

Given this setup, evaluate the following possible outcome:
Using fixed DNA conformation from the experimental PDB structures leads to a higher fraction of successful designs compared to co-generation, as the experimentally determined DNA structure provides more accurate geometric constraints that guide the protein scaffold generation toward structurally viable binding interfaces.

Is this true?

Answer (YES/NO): NO